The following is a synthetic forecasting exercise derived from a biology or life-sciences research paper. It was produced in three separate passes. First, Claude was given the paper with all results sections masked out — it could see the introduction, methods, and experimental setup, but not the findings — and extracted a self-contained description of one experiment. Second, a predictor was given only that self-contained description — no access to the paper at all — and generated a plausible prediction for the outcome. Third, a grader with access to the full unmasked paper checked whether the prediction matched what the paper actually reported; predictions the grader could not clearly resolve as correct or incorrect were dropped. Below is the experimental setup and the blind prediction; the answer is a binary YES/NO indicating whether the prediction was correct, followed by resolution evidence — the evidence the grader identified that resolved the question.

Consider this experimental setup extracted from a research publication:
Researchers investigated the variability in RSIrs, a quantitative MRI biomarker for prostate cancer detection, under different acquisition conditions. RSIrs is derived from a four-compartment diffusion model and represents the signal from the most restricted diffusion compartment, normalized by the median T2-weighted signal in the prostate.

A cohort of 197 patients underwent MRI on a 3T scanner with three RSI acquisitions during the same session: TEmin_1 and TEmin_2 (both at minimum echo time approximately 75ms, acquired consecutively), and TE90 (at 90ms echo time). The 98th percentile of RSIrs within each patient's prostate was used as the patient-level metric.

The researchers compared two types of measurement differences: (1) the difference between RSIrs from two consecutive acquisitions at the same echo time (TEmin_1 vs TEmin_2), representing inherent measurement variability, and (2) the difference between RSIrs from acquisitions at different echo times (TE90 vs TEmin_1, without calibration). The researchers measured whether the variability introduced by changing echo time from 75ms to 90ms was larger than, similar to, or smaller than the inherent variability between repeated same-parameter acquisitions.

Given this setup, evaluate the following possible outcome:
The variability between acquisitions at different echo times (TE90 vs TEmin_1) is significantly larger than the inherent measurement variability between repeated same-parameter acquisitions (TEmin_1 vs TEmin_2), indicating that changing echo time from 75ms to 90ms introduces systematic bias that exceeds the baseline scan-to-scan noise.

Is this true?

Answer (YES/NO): YES